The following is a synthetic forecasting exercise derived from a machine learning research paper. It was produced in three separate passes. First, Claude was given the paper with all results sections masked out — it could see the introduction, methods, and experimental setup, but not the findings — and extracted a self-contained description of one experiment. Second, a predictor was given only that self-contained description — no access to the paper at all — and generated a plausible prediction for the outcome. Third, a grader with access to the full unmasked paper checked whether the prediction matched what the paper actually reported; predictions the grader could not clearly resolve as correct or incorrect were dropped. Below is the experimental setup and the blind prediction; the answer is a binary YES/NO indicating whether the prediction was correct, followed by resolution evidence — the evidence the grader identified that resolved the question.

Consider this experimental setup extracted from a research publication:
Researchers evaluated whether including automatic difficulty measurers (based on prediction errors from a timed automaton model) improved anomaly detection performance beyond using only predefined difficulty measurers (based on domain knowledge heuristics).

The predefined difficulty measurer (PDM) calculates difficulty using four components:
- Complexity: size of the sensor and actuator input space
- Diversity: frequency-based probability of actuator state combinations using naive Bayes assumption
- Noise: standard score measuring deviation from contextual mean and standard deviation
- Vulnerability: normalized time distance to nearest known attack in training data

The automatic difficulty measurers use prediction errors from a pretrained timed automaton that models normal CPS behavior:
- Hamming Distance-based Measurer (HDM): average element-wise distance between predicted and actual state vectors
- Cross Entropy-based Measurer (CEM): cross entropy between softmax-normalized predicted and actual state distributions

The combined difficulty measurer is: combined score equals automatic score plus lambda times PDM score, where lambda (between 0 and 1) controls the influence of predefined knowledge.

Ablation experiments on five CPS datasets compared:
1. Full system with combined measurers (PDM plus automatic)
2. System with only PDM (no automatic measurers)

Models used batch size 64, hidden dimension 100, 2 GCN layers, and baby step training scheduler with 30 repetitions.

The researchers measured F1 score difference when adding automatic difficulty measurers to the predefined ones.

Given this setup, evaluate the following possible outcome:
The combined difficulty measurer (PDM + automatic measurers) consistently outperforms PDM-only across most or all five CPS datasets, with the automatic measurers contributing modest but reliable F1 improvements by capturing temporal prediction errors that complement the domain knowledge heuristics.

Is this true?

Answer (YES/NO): YES